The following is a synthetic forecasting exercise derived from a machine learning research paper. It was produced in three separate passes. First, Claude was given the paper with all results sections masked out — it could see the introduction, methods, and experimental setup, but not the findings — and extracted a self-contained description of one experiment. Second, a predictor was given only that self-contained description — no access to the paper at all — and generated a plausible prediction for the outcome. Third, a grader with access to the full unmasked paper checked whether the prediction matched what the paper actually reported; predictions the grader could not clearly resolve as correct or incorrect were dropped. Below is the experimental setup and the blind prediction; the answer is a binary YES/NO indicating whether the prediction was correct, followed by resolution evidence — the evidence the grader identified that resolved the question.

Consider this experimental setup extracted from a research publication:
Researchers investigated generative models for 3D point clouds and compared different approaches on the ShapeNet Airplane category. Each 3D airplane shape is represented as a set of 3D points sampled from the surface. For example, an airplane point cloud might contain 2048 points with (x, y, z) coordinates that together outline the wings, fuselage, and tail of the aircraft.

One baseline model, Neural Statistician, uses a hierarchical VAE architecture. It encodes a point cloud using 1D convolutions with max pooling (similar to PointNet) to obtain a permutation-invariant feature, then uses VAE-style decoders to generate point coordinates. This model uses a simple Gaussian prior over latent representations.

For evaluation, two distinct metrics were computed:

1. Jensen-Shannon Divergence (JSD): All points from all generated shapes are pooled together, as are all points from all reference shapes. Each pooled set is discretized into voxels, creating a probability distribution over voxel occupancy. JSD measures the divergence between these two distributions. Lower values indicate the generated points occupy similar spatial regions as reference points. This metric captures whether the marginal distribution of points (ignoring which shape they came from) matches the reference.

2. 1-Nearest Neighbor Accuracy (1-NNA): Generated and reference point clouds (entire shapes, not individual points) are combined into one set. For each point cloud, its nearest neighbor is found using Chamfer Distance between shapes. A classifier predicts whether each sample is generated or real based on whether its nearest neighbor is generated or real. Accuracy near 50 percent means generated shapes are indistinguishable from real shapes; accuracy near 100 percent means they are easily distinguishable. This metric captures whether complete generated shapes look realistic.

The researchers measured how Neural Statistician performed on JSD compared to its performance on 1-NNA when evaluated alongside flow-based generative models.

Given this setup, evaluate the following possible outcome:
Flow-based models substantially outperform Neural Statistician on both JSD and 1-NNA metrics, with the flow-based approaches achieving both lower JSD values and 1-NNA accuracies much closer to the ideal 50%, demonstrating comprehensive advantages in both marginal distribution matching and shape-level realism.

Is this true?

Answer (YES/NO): NO